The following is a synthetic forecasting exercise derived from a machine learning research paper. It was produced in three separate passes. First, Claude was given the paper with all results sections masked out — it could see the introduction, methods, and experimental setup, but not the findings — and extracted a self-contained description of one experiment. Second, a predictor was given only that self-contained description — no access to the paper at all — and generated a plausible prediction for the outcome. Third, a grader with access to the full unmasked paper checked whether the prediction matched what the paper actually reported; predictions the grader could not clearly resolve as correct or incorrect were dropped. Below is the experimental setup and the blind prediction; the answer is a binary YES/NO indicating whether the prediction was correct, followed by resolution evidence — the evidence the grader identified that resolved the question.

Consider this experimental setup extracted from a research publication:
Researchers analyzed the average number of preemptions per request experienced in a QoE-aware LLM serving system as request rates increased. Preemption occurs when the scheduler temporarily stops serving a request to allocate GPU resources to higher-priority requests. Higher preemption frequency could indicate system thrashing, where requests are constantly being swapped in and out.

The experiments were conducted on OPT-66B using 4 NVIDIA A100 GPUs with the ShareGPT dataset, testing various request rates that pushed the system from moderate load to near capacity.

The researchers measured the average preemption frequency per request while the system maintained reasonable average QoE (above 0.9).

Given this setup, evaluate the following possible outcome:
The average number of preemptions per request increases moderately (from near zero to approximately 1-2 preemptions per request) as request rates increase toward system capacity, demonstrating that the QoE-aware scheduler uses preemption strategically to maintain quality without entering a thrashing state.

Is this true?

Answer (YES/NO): NO